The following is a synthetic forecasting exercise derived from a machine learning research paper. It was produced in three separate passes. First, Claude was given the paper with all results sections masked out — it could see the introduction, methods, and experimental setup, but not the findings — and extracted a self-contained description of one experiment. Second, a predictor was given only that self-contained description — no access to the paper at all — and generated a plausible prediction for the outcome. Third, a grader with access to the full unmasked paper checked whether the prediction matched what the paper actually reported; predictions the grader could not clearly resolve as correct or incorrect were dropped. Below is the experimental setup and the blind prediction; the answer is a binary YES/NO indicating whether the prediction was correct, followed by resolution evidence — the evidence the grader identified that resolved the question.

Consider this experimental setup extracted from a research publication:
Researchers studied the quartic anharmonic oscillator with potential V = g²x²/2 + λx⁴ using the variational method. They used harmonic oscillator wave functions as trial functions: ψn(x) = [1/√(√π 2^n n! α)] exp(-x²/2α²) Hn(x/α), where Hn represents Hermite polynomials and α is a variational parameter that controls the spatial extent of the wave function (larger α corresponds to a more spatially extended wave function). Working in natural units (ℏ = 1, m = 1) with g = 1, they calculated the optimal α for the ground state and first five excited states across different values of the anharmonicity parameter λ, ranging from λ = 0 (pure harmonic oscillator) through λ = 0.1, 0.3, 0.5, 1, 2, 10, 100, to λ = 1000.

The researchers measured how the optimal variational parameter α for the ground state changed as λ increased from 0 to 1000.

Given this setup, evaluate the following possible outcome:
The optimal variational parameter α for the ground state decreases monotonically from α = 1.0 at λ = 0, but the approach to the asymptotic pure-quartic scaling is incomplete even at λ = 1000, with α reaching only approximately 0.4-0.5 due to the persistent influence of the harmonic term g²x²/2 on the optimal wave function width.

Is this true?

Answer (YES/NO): NO